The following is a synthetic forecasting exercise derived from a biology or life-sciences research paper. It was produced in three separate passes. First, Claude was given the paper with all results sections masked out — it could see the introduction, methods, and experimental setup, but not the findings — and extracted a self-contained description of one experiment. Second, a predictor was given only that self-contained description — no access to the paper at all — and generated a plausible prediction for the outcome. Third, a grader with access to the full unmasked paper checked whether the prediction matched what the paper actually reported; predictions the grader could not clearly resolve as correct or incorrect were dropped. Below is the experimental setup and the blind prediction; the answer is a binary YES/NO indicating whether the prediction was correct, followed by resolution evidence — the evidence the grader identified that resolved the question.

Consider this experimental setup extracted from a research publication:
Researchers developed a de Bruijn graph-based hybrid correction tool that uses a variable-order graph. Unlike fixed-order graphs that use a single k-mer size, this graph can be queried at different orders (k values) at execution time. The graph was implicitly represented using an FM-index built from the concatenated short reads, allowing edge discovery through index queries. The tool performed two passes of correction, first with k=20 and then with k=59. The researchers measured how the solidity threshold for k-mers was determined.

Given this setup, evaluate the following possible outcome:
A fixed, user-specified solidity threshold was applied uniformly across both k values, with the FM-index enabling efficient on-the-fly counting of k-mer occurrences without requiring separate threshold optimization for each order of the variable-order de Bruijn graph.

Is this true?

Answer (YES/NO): NO